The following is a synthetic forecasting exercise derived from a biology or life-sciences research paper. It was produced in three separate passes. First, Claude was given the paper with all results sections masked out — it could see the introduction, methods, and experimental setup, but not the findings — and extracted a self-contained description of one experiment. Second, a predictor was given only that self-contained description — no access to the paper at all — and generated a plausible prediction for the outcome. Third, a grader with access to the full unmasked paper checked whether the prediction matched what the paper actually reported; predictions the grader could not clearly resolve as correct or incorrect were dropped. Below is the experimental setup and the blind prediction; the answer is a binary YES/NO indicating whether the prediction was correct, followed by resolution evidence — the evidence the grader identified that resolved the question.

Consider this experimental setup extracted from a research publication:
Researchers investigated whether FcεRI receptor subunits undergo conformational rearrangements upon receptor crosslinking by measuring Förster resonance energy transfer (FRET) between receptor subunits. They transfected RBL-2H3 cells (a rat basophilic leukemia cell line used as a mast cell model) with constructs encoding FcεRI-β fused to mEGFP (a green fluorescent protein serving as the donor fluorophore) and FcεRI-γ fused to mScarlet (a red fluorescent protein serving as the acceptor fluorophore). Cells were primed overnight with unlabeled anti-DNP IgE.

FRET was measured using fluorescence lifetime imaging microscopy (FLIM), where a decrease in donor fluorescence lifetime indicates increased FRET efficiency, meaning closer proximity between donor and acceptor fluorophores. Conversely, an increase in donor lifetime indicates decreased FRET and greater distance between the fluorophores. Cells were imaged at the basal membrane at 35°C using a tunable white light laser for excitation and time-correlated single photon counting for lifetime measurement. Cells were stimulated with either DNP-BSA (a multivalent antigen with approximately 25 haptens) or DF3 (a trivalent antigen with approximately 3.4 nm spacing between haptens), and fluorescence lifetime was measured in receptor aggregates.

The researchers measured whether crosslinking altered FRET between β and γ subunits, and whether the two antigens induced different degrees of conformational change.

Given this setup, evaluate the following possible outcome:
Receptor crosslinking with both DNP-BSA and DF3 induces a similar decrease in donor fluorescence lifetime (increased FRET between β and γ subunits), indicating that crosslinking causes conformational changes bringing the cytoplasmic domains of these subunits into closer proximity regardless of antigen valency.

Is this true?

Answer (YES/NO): NO